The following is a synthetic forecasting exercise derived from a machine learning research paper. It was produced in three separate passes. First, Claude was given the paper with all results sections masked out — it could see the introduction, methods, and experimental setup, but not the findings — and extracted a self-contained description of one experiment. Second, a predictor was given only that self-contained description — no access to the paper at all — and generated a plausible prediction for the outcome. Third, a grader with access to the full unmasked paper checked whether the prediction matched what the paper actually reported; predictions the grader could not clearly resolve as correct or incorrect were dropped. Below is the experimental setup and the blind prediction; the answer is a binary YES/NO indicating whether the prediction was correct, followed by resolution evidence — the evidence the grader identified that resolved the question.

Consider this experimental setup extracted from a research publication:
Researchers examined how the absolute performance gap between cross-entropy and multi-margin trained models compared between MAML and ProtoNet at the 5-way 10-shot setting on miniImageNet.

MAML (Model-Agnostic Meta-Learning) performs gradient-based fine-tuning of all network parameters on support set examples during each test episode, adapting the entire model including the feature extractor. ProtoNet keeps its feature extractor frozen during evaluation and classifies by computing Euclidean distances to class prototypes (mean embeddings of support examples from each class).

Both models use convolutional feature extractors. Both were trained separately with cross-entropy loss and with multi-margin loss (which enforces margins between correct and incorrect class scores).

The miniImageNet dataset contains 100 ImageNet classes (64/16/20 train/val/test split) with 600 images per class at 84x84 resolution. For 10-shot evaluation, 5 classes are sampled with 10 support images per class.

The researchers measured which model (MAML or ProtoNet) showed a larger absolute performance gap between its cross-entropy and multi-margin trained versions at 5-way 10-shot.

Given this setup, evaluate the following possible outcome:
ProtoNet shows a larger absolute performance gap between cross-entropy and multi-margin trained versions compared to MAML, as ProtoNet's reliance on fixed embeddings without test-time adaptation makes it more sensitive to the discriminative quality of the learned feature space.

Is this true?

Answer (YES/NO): NO